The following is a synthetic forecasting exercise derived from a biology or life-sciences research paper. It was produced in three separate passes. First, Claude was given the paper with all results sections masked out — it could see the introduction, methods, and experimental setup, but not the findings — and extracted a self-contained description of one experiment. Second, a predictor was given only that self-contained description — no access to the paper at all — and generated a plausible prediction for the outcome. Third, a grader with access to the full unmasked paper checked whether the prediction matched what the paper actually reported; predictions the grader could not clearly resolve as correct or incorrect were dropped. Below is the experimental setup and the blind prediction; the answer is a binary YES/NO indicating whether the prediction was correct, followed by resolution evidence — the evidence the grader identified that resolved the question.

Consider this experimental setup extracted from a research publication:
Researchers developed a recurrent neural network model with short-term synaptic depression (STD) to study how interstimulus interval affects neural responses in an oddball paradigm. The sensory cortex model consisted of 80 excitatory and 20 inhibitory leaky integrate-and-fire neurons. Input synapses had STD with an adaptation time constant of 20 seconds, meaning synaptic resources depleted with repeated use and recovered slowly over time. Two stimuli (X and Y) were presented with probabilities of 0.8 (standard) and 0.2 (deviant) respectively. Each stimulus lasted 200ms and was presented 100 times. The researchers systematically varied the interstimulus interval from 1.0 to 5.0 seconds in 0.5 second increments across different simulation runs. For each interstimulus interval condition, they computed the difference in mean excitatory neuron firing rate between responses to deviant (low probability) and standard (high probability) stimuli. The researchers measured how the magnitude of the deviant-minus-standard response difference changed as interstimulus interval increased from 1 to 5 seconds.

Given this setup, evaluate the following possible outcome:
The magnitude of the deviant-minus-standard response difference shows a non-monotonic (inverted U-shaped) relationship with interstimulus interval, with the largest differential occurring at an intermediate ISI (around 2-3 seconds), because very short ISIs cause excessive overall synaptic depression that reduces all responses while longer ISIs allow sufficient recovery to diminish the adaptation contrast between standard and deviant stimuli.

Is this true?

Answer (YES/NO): NO